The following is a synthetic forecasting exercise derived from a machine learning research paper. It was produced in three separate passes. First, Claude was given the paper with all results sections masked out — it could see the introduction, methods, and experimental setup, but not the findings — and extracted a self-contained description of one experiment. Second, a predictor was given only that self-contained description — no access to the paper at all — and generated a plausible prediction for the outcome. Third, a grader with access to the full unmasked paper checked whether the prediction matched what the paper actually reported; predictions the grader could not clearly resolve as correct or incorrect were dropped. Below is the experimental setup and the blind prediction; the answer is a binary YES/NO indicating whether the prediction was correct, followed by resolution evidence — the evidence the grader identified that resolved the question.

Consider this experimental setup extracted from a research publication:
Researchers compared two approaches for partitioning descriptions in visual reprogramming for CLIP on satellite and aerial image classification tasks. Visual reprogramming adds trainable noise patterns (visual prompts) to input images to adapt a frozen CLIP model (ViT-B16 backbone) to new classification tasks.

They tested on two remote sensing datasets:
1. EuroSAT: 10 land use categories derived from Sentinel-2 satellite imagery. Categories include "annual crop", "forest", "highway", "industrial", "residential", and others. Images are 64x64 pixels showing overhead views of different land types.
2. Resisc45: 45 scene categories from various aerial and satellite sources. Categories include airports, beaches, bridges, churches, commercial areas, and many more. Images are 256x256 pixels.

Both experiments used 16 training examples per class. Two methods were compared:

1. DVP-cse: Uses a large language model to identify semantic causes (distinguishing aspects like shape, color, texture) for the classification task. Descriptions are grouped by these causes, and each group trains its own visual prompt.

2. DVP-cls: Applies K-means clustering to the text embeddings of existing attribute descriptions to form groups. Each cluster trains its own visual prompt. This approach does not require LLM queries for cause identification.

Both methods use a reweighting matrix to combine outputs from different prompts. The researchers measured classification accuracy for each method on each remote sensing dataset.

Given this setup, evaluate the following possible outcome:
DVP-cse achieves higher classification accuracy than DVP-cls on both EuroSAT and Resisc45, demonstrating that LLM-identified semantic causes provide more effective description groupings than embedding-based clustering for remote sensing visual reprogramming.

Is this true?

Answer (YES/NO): NO